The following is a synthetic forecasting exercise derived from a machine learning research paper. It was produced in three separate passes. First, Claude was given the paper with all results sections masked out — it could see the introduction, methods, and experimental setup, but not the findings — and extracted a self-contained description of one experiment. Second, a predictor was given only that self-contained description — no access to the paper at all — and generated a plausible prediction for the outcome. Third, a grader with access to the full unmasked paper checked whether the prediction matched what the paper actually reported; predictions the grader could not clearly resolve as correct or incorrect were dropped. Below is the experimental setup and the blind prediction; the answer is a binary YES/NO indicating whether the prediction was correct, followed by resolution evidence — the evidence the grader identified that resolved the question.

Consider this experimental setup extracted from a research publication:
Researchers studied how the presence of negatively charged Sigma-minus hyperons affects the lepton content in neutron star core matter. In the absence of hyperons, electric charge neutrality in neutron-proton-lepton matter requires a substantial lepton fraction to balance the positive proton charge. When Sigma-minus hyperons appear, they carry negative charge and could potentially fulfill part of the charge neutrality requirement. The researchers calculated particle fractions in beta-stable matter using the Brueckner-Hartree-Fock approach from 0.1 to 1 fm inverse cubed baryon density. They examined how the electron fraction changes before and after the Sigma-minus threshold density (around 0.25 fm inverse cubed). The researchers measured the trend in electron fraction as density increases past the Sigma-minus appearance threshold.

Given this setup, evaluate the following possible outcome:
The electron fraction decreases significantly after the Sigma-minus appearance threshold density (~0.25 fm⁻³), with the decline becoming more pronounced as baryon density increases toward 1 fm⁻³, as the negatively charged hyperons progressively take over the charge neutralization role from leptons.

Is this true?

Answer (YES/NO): YES